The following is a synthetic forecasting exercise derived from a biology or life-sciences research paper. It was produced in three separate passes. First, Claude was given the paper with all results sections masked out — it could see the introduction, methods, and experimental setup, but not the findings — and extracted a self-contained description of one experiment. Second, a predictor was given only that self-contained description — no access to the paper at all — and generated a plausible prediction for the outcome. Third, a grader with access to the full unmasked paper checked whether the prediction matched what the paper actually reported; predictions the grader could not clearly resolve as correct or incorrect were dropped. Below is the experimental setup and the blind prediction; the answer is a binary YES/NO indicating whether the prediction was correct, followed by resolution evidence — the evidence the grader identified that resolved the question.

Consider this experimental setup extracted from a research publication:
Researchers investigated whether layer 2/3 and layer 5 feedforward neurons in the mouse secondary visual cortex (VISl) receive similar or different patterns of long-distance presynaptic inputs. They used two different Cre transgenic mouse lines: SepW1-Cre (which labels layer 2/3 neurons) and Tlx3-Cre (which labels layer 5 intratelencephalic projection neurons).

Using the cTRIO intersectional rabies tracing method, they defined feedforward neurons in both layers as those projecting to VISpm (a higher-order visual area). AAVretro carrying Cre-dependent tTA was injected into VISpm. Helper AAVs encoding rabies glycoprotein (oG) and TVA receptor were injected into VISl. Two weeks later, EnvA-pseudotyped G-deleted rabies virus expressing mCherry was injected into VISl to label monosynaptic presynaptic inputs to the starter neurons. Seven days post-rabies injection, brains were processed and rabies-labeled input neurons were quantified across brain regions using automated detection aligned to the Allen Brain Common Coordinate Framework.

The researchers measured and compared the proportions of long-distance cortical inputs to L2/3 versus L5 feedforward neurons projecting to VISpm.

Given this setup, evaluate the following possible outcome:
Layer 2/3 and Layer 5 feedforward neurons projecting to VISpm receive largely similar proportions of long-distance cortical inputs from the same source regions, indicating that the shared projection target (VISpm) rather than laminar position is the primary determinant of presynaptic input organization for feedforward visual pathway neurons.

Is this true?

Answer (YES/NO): NO